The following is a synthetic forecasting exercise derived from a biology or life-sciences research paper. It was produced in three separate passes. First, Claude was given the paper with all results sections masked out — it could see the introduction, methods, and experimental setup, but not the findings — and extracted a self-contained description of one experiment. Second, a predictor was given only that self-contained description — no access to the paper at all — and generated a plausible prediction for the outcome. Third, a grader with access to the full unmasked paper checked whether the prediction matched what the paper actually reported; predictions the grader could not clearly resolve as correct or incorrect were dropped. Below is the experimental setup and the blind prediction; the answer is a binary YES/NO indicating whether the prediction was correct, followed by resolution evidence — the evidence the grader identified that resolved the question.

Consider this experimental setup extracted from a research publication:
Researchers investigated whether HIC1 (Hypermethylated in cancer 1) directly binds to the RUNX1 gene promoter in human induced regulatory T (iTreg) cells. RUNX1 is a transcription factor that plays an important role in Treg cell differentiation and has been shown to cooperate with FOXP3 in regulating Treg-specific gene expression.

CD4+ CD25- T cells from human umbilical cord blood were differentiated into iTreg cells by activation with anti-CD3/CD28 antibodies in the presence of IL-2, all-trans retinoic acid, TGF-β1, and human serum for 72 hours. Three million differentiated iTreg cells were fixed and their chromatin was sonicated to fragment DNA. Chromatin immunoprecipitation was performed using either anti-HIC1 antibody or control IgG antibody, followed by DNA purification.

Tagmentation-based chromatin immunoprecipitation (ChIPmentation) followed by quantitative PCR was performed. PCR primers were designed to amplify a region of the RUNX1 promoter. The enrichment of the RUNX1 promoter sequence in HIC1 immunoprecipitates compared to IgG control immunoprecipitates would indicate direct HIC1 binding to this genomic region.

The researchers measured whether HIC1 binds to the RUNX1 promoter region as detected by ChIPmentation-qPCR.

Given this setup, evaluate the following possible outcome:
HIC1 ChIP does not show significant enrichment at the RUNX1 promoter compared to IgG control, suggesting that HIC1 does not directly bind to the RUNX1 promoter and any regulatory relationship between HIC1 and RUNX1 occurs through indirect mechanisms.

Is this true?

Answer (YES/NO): NO